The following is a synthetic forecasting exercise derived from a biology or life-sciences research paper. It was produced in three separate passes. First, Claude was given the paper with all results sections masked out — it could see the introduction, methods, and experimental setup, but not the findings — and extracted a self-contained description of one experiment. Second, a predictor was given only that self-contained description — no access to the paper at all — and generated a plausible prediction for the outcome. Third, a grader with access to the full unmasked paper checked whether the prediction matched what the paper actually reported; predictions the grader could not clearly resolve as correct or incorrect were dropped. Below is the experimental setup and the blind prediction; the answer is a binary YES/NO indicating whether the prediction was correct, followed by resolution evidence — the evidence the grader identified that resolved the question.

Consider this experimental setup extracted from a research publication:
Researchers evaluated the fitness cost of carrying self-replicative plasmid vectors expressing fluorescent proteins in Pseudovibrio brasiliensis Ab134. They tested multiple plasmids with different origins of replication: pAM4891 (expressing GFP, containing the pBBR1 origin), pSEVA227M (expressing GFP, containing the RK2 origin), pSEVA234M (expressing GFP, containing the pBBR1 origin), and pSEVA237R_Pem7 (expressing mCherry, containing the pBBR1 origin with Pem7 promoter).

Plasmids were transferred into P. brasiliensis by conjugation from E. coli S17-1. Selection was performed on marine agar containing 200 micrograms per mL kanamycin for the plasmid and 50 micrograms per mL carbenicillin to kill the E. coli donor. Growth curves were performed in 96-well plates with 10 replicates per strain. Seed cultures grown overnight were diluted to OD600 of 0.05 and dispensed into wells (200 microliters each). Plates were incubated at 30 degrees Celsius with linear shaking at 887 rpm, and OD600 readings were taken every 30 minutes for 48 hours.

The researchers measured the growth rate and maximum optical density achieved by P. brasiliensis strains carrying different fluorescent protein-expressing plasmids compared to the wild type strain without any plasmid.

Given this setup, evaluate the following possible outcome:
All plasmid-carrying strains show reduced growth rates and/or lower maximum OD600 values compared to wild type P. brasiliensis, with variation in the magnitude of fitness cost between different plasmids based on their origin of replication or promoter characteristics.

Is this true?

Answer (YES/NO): NO